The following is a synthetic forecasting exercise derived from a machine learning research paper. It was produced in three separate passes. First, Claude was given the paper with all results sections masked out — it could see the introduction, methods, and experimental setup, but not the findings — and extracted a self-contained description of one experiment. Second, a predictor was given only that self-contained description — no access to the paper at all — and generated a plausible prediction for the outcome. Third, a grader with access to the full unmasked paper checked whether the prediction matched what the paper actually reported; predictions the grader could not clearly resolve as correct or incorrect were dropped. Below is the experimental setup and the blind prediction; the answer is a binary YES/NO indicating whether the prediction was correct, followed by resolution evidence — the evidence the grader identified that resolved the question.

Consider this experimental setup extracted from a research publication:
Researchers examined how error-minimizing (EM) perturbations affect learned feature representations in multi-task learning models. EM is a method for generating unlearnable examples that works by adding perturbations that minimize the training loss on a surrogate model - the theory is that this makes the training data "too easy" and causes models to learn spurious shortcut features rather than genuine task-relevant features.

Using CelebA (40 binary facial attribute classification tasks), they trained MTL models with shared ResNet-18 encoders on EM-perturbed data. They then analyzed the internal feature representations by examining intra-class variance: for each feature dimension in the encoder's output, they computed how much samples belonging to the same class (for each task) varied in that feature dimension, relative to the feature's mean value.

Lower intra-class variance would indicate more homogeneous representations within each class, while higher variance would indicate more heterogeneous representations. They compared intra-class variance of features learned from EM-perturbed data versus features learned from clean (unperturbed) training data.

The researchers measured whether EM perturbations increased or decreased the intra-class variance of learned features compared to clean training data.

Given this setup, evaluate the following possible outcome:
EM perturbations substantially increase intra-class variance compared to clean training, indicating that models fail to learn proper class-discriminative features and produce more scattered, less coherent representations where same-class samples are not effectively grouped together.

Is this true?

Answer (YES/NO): NO